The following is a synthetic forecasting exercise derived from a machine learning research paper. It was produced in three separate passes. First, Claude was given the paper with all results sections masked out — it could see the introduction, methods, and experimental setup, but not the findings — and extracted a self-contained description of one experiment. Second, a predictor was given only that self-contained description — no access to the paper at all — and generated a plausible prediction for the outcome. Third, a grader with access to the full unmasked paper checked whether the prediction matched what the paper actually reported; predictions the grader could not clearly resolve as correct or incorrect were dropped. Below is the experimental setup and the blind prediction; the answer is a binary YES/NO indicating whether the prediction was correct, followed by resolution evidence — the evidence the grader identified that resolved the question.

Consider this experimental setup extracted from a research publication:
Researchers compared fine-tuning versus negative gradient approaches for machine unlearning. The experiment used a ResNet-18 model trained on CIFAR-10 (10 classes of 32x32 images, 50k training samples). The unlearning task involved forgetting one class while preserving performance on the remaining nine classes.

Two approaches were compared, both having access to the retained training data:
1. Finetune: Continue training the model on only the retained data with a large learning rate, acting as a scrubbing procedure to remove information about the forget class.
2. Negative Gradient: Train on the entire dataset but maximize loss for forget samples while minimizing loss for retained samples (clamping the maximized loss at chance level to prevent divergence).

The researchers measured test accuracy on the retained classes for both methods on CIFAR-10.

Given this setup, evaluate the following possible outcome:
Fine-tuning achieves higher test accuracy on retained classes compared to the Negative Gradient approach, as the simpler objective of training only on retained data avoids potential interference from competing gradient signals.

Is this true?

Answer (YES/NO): NO